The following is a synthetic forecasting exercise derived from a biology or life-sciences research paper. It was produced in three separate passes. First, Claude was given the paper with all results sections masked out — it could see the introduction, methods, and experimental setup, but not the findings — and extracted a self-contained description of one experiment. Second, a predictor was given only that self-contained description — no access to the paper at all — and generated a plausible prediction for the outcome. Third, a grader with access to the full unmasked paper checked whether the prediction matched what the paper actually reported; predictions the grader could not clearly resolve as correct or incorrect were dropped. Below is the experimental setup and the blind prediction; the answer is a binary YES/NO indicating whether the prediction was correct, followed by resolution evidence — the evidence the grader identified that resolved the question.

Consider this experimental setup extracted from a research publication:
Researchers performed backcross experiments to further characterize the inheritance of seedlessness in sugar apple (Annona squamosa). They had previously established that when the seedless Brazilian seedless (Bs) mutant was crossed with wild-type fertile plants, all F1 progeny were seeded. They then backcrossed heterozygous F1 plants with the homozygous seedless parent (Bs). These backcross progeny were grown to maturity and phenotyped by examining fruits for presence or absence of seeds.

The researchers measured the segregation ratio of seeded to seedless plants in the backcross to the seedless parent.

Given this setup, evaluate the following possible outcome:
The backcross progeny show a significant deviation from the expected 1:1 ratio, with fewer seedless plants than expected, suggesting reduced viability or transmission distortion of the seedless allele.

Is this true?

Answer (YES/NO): NO